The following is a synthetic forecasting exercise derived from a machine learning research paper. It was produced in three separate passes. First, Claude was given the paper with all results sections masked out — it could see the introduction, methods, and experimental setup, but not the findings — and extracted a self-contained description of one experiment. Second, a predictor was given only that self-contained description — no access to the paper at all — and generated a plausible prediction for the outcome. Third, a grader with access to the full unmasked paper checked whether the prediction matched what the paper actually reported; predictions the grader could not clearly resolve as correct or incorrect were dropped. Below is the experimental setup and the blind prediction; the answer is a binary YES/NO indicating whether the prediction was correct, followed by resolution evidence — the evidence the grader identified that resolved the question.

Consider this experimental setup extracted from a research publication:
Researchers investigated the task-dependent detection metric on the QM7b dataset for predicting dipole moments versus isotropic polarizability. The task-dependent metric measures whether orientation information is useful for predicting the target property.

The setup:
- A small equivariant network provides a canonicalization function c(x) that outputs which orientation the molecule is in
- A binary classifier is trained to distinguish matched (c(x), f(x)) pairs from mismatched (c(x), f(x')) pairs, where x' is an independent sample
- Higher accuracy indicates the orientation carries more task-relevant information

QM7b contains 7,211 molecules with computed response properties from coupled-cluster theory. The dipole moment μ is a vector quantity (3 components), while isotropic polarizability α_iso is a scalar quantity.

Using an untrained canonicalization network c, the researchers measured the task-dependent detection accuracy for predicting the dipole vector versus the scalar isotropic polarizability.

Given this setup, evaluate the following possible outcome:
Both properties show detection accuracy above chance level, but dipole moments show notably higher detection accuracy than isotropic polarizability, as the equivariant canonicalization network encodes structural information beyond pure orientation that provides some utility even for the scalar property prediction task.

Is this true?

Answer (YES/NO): NO